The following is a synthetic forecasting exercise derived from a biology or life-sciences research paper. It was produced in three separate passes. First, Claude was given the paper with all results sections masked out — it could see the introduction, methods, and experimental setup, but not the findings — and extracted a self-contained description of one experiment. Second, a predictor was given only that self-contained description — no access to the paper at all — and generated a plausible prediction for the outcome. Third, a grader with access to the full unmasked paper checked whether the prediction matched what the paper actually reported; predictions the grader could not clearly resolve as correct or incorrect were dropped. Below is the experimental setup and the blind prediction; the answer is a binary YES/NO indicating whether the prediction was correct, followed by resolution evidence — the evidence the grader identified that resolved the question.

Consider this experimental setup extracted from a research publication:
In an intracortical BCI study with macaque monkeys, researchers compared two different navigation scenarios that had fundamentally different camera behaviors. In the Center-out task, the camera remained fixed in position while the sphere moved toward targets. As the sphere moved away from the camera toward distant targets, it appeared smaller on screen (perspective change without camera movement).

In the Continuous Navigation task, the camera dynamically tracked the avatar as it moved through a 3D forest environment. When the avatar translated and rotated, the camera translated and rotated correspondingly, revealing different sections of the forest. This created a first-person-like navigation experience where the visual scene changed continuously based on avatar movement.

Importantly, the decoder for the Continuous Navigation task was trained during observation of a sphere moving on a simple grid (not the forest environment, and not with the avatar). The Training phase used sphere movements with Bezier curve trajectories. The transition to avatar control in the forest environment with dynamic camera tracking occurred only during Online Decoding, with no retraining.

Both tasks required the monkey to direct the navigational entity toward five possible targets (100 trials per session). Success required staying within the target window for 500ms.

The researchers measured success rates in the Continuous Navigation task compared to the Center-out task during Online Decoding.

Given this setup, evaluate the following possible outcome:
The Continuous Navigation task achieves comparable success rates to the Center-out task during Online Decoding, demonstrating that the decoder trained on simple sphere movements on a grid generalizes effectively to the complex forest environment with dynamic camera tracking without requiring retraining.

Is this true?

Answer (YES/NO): NO